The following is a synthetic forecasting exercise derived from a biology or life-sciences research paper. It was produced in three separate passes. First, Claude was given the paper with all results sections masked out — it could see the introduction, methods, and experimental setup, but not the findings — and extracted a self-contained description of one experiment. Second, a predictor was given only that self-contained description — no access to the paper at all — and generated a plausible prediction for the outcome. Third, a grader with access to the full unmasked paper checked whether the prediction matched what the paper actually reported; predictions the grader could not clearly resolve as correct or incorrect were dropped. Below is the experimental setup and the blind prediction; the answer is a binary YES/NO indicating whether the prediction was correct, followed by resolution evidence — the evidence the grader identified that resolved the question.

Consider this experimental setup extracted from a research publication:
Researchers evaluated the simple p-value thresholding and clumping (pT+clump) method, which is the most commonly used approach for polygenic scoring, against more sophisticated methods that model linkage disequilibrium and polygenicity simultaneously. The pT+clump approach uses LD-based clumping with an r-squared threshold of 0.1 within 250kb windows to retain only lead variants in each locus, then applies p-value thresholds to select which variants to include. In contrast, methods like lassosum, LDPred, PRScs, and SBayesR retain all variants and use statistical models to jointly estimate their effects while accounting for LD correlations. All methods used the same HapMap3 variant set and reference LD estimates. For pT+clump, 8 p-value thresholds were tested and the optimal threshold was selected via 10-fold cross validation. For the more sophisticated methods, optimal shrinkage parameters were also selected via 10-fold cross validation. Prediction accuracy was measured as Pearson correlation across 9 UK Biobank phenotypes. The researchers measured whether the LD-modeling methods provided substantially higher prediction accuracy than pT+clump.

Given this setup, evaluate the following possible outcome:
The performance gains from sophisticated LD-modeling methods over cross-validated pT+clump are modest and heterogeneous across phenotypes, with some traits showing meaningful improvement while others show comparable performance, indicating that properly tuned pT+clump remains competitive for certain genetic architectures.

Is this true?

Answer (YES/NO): NO